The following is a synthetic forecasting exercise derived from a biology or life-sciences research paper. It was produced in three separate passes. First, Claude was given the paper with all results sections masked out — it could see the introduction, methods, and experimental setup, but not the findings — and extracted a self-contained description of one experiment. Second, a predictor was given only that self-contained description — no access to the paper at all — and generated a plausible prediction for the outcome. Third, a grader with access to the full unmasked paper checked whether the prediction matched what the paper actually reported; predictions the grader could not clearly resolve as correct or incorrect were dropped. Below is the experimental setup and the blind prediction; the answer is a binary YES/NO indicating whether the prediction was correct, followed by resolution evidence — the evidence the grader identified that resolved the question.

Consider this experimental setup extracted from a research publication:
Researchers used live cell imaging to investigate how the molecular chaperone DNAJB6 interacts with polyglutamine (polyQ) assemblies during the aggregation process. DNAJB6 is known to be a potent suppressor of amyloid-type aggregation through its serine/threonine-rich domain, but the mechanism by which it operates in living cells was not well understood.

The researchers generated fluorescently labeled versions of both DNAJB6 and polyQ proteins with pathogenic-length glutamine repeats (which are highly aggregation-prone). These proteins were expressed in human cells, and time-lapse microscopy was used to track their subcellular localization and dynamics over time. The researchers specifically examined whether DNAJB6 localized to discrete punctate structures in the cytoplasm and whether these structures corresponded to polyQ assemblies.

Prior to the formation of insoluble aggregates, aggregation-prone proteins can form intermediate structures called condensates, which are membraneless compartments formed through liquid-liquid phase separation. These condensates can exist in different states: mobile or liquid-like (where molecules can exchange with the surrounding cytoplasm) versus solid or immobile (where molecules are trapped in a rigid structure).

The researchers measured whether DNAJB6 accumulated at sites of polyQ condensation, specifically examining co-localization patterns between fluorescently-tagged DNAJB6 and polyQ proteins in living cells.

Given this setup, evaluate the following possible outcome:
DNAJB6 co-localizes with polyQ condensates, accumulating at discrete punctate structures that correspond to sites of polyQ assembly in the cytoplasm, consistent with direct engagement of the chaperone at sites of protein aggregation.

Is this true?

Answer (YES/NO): YES